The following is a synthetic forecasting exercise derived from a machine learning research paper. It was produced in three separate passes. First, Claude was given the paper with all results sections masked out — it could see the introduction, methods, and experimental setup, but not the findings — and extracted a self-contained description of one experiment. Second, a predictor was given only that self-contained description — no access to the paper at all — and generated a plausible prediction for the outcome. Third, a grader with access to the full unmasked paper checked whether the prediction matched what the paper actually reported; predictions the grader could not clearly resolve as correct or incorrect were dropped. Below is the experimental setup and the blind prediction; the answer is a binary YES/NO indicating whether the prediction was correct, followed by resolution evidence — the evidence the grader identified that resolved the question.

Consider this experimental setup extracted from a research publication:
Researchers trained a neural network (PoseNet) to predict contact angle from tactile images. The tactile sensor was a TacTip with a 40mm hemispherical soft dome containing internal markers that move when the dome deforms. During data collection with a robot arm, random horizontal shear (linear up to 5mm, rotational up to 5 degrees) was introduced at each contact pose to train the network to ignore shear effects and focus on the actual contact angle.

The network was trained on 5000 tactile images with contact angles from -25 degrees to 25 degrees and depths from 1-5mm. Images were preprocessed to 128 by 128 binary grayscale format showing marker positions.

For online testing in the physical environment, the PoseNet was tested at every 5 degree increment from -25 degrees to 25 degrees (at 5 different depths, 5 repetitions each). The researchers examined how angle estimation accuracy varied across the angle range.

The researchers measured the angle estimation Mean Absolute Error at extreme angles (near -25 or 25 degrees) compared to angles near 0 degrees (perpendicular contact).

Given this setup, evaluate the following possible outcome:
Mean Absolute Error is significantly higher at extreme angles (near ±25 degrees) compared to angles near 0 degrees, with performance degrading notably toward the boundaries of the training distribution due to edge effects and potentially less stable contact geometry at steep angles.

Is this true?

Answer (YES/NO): NO